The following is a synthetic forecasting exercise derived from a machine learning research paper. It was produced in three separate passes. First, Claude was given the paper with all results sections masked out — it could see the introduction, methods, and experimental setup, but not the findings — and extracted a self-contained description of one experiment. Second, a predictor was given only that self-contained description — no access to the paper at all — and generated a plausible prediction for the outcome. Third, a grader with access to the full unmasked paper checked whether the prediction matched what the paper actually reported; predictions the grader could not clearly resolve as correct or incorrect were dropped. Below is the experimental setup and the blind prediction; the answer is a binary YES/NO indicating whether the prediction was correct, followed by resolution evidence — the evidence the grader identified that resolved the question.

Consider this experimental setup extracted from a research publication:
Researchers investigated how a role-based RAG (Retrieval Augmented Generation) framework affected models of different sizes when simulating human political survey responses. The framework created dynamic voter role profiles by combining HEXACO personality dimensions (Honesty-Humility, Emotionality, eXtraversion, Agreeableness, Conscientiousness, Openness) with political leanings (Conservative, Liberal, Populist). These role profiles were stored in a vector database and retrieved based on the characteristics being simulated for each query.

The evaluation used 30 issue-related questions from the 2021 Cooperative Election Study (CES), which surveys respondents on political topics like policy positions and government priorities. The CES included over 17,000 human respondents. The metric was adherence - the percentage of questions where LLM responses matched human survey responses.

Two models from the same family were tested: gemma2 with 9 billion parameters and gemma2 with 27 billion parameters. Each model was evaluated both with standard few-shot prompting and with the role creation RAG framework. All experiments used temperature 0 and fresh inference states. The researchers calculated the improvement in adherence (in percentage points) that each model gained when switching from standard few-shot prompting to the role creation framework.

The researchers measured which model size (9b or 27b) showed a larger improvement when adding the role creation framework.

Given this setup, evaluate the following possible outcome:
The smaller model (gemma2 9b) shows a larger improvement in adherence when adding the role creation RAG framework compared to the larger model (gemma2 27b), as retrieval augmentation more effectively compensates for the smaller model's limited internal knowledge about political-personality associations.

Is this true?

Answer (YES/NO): NO